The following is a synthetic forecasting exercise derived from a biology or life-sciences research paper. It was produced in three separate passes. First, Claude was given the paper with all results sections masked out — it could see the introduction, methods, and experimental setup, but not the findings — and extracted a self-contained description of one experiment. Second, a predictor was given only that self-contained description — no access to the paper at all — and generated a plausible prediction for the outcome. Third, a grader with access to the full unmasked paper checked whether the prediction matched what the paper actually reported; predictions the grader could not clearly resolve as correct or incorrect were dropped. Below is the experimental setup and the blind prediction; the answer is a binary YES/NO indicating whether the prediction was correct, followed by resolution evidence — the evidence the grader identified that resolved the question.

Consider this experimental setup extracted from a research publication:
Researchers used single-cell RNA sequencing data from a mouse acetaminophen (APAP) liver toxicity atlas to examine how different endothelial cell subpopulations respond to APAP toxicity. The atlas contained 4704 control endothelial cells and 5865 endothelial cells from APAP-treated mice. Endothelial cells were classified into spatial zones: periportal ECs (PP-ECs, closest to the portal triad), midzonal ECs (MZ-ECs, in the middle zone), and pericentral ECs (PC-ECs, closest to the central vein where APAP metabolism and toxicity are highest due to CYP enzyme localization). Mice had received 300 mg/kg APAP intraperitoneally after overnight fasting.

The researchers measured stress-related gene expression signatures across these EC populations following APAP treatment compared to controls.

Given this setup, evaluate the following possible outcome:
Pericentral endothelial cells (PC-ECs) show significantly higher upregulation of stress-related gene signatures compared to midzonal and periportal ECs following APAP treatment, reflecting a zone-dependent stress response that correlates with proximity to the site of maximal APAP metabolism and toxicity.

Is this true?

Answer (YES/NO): NO